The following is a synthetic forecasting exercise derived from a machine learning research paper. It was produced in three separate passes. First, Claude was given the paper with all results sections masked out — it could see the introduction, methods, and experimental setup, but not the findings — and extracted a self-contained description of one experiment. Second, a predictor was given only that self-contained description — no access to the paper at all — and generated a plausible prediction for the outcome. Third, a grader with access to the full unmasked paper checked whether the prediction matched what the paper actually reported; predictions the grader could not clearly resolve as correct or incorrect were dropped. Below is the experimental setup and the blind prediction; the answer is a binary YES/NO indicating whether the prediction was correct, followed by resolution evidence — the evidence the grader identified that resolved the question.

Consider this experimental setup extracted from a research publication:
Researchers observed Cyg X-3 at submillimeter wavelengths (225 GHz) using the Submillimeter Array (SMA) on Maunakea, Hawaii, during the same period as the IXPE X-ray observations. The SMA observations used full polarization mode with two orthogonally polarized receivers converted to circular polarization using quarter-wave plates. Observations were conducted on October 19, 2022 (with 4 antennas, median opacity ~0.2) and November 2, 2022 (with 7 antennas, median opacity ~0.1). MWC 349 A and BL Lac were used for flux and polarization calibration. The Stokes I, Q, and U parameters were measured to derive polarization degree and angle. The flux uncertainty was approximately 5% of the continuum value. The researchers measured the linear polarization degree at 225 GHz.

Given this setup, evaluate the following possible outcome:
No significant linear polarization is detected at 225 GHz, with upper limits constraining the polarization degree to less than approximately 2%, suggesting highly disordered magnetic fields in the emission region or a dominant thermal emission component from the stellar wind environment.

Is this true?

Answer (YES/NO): NO